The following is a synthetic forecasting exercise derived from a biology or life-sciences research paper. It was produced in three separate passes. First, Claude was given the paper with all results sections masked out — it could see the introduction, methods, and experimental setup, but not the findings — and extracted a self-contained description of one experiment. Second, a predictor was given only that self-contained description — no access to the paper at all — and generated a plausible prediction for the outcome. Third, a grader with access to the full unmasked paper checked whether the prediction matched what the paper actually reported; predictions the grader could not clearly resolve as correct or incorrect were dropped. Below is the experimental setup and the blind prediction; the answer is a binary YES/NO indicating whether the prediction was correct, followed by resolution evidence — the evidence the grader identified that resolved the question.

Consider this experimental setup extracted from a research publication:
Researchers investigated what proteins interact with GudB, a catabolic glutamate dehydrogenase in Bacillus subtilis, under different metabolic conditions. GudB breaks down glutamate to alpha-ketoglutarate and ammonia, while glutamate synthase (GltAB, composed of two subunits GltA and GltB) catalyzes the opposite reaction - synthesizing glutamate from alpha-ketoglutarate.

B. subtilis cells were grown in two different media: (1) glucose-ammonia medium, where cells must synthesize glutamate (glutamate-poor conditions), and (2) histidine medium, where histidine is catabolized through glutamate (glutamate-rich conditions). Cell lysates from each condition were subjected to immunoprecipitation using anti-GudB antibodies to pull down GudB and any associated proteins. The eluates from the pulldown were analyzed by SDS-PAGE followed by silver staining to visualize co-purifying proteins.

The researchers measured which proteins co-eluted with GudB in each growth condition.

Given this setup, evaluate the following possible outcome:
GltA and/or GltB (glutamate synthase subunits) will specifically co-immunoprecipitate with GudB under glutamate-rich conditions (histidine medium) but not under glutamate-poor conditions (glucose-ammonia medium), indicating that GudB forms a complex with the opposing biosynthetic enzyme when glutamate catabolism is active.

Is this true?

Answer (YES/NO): NO